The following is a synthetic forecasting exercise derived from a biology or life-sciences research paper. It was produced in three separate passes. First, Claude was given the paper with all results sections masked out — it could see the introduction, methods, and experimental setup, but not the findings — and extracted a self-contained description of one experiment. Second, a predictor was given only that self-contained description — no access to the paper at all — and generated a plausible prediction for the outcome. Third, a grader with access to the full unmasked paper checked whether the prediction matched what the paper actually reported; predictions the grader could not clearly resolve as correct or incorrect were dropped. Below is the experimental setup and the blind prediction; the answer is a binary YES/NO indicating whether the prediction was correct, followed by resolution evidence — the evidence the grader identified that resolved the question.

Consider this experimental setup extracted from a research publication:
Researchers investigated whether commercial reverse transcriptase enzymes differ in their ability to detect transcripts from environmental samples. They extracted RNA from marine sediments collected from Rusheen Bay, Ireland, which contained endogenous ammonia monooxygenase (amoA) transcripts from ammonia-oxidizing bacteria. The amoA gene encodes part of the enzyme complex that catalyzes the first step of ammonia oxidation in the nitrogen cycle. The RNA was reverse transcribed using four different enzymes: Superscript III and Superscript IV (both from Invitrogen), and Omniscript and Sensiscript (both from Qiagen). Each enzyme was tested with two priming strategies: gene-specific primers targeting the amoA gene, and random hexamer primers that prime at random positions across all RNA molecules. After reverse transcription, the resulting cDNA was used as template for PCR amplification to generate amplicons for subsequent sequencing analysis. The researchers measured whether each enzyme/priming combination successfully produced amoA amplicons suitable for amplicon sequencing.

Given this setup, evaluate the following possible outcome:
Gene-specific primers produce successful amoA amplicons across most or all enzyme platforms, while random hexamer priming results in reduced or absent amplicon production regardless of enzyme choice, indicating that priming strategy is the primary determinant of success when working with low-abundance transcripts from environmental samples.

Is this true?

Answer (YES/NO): NO